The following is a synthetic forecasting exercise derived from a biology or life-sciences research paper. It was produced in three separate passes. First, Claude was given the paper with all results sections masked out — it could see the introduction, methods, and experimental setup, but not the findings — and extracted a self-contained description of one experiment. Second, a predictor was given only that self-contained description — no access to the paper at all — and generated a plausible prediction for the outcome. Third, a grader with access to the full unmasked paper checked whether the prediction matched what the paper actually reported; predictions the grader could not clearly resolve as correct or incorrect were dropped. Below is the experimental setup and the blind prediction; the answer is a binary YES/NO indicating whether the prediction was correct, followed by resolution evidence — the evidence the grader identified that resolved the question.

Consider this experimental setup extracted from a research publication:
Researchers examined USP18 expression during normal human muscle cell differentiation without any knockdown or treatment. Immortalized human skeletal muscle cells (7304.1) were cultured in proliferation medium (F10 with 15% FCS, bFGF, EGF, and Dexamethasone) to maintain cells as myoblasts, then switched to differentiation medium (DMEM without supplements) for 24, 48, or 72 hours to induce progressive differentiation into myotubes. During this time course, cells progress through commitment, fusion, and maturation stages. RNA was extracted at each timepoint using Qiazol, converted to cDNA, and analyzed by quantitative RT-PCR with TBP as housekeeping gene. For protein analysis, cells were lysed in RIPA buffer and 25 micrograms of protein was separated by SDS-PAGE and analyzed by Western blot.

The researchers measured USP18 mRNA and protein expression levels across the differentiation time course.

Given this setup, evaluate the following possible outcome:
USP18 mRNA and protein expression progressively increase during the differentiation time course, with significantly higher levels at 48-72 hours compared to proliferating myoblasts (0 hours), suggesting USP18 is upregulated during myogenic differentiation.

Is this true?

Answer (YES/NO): YES